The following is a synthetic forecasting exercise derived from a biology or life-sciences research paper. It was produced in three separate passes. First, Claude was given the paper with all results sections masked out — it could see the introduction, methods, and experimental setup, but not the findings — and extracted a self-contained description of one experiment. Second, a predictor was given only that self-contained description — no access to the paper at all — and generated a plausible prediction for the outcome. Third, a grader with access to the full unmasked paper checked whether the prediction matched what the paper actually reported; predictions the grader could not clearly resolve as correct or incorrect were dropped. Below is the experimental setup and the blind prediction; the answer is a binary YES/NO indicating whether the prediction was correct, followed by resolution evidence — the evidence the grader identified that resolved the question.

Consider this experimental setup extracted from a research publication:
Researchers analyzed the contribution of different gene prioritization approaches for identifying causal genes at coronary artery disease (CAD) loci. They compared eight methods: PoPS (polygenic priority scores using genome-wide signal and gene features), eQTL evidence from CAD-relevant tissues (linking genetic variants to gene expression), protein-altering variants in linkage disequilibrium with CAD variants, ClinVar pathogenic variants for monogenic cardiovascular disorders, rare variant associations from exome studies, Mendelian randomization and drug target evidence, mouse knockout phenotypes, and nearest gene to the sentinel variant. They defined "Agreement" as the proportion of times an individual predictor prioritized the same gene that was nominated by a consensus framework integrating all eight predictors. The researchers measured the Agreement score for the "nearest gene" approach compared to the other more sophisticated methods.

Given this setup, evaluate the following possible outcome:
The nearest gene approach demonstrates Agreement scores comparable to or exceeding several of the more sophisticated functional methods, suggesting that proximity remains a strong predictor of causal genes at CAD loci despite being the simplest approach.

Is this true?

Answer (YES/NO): YES